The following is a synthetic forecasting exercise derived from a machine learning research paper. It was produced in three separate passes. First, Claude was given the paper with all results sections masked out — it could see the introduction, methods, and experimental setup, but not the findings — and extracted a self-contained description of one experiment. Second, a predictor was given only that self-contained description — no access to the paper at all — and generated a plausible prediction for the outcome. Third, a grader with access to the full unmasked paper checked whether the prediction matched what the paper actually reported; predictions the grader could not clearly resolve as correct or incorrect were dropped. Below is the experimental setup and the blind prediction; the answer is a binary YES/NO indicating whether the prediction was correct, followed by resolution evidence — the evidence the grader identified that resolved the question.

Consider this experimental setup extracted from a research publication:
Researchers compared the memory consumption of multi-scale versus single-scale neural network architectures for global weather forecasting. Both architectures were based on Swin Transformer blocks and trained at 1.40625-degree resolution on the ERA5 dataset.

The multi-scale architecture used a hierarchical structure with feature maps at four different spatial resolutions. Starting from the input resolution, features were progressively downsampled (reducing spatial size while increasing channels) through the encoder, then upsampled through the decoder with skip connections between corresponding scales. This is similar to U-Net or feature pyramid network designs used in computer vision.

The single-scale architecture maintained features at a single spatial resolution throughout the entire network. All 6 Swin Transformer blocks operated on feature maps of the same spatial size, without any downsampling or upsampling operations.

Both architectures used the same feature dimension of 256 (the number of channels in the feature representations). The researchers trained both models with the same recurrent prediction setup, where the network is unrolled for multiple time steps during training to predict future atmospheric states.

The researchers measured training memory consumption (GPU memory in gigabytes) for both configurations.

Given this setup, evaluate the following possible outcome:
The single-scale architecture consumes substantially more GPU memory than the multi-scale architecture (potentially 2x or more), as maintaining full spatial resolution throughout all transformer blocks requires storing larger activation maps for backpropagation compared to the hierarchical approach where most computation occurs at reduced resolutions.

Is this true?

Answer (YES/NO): NO